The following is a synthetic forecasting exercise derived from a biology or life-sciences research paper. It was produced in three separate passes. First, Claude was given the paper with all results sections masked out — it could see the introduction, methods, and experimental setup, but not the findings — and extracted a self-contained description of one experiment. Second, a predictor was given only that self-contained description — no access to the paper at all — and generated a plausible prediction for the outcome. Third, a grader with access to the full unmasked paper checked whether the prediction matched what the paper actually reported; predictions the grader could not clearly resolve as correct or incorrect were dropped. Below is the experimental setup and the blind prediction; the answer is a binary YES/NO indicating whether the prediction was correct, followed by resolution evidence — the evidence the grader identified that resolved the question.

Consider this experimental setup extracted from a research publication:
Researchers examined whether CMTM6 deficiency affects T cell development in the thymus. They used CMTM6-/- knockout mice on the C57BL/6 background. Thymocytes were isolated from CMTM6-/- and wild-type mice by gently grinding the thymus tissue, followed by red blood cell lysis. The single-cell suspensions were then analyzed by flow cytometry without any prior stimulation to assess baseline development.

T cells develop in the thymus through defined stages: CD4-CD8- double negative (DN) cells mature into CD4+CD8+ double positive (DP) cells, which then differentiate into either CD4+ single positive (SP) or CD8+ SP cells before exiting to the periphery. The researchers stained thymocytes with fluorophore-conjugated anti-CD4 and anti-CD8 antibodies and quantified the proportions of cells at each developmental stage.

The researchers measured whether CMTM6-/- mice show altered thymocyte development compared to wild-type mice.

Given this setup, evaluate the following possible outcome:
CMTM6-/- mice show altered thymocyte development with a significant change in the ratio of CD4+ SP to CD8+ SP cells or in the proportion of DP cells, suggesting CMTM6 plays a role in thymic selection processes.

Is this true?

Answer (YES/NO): NO